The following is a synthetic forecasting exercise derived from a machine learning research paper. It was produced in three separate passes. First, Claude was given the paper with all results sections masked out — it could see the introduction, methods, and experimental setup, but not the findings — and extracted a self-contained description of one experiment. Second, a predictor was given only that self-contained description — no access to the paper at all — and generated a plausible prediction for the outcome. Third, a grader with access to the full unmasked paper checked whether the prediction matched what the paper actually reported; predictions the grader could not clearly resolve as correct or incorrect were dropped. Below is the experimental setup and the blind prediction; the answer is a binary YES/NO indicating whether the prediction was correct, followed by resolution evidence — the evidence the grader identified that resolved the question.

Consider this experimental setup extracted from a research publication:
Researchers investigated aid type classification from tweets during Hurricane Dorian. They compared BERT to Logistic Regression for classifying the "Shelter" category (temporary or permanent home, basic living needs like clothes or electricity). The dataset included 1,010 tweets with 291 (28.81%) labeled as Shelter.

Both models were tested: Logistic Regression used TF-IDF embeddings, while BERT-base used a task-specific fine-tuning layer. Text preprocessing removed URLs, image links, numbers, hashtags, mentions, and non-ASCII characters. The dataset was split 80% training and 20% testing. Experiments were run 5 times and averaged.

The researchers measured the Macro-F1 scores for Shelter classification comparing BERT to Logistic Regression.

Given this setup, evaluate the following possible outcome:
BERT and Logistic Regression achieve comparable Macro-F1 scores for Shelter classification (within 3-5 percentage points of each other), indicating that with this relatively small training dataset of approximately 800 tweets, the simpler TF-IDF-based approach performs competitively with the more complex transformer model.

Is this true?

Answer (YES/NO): YES